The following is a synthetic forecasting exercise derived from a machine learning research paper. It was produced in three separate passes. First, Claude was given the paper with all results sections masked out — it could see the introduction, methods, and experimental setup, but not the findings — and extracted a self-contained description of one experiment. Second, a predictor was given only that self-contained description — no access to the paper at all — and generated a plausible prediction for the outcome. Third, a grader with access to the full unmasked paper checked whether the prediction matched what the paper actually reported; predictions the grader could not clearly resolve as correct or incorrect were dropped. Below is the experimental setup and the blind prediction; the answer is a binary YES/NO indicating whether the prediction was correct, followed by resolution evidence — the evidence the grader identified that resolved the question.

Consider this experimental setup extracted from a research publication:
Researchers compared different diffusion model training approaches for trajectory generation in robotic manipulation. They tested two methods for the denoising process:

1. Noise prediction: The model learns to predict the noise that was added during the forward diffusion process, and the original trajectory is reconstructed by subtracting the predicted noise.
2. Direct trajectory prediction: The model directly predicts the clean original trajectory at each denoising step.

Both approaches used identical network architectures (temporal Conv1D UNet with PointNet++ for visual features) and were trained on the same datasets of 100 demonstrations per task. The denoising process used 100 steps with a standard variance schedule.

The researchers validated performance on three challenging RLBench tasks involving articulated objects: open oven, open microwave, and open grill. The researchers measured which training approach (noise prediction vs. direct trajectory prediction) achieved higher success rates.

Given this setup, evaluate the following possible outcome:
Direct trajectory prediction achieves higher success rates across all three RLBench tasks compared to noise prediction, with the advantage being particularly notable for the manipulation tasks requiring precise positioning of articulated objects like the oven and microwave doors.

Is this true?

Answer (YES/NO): NO